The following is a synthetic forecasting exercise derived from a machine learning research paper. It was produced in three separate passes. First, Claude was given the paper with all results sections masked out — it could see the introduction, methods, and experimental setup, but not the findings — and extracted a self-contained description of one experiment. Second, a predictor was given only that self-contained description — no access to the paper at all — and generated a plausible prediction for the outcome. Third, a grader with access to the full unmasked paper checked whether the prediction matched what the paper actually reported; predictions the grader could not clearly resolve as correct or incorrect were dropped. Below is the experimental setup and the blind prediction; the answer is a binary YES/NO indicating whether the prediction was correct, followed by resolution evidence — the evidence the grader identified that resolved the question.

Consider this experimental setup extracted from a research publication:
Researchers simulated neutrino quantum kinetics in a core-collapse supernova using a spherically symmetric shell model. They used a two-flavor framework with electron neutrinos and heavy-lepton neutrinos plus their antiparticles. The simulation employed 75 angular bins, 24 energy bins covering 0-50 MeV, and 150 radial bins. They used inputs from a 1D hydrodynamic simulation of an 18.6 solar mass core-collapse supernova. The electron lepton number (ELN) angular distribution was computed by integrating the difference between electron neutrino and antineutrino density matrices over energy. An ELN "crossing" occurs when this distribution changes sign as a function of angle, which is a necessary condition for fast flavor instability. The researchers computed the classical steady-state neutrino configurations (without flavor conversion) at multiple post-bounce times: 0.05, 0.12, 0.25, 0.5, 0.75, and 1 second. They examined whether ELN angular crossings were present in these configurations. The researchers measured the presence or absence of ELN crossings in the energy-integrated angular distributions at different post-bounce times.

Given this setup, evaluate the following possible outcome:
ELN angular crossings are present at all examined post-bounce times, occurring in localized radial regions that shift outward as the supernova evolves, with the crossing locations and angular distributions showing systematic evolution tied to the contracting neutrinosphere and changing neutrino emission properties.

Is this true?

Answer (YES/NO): NO